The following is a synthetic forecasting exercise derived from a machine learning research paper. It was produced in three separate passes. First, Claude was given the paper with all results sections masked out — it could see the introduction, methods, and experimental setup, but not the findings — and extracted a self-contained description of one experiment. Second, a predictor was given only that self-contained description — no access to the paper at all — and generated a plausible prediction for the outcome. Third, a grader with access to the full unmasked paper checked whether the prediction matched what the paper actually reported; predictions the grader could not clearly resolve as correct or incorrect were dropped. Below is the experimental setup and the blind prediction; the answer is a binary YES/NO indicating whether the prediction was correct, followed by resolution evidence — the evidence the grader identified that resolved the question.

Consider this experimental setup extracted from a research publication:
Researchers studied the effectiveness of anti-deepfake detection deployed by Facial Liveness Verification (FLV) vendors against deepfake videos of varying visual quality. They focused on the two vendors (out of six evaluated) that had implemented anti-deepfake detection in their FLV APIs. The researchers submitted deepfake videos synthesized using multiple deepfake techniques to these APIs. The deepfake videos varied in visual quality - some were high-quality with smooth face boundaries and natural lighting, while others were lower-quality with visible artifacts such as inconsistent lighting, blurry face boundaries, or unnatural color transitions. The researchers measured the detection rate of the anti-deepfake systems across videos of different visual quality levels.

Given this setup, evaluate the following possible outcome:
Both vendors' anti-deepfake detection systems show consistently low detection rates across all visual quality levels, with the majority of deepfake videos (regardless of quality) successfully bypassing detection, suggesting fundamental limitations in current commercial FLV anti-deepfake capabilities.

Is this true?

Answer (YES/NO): NO